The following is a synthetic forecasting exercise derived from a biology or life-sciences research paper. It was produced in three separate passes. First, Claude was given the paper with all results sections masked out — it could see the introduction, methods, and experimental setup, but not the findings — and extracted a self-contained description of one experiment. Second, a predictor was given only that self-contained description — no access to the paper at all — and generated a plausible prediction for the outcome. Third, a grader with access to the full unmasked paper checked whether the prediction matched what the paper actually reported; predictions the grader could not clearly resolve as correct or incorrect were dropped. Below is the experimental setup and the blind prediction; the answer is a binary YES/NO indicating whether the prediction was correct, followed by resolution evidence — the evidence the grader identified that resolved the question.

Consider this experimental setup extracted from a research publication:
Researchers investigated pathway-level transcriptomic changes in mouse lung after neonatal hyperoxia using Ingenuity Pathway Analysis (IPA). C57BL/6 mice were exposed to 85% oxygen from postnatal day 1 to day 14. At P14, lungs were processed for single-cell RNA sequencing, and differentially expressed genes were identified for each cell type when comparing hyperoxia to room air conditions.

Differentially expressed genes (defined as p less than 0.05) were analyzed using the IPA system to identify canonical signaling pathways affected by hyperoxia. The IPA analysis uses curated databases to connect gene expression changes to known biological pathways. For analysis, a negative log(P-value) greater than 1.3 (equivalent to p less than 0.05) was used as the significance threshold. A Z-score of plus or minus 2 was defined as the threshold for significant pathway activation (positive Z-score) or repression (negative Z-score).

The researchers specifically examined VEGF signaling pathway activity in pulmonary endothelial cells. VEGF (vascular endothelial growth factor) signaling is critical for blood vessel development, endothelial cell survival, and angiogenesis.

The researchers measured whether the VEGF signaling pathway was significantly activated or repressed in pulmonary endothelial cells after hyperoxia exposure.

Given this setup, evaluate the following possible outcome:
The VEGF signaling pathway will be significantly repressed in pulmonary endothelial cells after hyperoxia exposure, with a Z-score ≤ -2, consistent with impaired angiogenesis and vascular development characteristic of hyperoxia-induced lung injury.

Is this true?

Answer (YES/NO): YES